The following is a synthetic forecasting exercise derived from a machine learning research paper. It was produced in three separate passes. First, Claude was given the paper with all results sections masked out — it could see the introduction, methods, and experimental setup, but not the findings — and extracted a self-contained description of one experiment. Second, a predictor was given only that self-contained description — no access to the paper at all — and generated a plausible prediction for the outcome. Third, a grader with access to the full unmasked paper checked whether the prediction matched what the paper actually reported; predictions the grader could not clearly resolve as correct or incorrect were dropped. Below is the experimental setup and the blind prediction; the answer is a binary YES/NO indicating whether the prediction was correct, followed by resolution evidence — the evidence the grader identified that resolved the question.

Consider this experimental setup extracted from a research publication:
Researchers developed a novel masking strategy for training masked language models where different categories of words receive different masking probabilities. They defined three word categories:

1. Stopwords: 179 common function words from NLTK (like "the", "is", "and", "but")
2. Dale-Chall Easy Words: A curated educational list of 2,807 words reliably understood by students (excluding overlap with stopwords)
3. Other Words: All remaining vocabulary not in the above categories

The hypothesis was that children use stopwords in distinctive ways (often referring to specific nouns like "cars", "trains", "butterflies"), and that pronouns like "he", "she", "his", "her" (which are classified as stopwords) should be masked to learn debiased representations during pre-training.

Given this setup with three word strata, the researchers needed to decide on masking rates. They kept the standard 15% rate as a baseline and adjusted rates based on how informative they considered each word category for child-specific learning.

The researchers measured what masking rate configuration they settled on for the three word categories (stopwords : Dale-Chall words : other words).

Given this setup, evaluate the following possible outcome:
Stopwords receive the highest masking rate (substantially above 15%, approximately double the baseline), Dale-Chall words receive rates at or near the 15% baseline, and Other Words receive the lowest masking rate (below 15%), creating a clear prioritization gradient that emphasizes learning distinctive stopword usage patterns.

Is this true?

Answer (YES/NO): NO